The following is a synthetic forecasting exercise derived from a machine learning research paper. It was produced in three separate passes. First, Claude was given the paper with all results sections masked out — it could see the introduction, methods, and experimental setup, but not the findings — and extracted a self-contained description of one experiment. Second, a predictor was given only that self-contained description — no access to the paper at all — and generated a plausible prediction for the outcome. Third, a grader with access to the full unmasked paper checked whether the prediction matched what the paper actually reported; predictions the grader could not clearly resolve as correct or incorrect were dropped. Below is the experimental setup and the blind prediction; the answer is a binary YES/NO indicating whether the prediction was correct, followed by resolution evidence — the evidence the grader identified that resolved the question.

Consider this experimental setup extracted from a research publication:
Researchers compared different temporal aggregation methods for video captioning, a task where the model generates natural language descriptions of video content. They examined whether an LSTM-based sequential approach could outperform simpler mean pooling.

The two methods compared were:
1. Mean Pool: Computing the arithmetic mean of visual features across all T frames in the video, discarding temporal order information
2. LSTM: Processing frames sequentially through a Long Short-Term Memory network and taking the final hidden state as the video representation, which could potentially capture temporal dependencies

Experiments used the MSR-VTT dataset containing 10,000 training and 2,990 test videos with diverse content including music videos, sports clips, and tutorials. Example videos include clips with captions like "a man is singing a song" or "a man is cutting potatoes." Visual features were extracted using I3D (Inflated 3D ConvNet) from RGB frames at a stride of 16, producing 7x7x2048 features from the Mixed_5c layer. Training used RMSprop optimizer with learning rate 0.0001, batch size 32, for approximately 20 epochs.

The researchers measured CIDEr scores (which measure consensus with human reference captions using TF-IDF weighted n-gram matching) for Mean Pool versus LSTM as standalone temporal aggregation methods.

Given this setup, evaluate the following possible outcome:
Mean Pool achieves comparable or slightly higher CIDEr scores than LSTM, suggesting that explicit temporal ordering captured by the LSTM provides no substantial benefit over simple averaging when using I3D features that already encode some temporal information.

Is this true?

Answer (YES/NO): YES